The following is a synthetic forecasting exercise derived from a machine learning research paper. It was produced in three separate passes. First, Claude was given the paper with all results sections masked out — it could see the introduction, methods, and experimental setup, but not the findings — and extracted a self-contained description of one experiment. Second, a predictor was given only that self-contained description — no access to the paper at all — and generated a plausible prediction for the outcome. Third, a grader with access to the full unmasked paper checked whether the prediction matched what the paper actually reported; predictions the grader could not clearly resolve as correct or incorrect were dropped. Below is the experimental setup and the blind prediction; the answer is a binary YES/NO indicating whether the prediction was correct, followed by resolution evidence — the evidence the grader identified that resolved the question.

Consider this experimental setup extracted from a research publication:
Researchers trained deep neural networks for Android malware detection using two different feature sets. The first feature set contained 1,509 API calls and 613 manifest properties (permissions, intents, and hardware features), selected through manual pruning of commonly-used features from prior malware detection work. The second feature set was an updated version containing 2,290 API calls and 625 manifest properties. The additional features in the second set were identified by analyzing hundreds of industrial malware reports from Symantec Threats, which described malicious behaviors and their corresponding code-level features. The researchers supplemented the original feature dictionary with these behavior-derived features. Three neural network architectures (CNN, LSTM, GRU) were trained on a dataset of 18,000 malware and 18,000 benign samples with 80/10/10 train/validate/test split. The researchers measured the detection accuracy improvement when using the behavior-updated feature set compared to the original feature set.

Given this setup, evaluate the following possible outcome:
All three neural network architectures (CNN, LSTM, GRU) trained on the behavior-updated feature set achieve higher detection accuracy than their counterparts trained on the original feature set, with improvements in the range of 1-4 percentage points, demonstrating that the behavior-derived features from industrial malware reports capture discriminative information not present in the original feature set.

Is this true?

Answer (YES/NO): NO